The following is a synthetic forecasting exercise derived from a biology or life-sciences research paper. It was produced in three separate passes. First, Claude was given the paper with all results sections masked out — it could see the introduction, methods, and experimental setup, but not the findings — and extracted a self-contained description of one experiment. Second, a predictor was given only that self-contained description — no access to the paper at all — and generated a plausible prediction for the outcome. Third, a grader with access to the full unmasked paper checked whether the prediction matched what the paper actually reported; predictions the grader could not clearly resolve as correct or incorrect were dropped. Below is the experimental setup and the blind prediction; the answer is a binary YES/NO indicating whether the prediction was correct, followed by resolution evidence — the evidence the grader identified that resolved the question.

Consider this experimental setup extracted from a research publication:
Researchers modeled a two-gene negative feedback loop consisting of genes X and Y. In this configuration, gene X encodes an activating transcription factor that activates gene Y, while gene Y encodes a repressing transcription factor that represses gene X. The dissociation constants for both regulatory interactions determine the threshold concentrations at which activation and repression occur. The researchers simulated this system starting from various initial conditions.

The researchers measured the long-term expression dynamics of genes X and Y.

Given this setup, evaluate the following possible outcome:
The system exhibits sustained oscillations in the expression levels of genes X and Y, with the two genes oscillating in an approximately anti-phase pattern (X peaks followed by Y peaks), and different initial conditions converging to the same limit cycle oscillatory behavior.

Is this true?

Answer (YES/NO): NO